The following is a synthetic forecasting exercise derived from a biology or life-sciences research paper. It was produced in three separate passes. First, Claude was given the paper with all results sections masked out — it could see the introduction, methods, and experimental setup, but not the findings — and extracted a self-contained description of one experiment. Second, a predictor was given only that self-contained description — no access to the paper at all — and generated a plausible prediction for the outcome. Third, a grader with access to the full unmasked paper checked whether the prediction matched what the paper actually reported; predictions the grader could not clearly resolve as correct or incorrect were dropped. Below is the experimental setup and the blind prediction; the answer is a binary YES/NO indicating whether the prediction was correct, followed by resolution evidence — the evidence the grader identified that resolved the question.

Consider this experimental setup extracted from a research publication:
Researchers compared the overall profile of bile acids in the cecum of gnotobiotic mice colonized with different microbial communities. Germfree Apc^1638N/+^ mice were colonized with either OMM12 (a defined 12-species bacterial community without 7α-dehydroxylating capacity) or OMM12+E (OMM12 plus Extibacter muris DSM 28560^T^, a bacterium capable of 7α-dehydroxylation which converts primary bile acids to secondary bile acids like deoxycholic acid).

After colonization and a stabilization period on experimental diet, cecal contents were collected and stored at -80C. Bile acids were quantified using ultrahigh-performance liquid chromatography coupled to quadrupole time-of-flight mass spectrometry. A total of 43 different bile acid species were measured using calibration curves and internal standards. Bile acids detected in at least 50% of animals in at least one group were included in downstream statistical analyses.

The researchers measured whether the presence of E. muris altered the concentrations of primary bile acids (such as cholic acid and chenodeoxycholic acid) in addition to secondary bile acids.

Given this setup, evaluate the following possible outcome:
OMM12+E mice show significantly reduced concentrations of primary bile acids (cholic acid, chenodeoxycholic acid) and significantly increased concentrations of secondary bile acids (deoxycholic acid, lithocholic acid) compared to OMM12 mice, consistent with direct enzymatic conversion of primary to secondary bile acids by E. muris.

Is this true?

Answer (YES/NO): NO